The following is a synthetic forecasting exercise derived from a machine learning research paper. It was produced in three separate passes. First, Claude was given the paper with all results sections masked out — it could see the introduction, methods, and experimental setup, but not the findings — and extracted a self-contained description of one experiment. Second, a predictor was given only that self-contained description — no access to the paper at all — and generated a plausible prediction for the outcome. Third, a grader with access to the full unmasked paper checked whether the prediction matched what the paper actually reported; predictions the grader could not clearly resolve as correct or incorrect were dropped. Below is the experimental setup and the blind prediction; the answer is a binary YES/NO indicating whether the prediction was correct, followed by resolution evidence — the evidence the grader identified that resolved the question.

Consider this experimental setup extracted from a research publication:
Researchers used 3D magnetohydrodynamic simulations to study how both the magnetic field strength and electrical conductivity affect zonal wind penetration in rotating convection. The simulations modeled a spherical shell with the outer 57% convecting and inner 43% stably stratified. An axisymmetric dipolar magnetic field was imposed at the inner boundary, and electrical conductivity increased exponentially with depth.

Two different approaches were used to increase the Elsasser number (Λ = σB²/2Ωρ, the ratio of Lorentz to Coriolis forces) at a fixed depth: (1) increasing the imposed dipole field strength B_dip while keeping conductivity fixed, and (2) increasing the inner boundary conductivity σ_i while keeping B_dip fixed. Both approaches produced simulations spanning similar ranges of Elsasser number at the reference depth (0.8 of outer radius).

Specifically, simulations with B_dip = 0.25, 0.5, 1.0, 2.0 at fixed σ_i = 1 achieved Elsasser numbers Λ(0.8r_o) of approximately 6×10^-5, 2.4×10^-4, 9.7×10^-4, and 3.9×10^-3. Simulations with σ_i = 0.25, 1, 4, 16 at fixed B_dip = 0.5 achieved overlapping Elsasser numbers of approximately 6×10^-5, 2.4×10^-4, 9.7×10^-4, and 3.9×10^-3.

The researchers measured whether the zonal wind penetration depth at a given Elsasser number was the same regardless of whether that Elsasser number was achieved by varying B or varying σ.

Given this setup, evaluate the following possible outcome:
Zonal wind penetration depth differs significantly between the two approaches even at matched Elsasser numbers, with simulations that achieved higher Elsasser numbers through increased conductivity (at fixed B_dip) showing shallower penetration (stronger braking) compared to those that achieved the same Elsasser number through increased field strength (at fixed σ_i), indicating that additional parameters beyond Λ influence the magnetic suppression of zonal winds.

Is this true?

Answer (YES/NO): NO